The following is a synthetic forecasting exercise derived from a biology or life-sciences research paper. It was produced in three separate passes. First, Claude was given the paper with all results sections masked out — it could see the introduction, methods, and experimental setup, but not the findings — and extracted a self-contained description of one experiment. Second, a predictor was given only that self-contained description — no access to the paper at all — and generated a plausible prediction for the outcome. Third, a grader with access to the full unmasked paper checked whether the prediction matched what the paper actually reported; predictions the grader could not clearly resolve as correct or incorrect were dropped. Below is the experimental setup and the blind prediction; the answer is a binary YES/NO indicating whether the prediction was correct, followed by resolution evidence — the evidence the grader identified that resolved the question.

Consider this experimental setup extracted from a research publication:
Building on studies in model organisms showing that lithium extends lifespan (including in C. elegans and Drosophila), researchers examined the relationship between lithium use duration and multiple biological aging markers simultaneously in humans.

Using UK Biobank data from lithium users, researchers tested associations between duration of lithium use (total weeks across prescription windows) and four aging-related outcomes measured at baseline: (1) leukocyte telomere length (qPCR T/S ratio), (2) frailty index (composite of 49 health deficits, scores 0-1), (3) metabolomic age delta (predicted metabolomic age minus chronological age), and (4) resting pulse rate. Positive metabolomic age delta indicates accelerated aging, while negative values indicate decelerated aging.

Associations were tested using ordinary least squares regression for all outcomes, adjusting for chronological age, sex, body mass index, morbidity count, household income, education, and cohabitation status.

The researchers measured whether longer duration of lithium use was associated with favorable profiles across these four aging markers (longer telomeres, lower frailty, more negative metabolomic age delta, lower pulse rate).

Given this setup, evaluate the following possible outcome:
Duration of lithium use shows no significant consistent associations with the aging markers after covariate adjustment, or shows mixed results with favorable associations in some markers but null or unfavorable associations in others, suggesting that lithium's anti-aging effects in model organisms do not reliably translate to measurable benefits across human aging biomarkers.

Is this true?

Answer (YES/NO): YES